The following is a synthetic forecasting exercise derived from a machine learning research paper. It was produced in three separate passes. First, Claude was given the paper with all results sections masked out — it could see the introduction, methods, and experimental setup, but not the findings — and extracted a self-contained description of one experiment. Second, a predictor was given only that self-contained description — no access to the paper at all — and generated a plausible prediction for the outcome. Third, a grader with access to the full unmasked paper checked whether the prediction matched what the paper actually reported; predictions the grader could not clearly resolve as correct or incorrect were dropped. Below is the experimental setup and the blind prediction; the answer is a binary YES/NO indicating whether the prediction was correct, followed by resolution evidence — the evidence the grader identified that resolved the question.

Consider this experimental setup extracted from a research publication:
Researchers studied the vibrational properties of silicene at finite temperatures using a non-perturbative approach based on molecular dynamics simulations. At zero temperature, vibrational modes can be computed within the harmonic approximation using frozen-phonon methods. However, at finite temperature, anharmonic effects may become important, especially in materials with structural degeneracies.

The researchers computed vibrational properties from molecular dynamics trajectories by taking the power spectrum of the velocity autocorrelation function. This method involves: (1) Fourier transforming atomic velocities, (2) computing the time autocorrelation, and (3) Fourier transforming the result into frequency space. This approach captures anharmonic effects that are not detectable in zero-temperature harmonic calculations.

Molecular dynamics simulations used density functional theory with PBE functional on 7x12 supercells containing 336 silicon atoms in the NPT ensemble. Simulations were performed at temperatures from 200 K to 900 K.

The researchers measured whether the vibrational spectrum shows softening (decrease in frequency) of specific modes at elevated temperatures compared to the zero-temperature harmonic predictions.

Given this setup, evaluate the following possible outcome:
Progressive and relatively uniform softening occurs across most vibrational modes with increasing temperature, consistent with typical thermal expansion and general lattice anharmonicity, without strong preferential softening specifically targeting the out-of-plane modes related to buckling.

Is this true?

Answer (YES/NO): NO